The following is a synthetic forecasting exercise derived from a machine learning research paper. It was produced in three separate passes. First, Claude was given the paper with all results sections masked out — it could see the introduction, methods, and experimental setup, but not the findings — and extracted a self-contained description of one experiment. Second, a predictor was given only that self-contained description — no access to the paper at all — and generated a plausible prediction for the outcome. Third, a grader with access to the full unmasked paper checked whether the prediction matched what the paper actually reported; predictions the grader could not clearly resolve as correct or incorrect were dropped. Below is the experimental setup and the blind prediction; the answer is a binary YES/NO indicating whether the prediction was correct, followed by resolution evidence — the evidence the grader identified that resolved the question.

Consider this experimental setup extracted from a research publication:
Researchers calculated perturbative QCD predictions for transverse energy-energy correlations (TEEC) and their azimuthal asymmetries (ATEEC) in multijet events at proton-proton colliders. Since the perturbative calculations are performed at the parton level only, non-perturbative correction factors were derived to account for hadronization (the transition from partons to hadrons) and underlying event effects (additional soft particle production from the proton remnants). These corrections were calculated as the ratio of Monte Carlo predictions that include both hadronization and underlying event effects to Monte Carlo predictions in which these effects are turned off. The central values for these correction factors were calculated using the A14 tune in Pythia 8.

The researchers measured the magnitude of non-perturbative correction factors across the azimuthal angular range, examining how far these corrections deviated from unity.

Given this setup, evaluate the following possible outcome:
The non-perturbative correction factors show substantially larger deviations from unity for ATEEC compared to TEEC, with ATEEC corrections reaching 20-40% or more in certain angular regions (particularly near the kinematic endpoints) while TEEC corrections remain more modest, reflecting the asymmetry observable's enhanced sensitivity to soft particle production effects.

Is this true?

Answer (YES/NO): NO